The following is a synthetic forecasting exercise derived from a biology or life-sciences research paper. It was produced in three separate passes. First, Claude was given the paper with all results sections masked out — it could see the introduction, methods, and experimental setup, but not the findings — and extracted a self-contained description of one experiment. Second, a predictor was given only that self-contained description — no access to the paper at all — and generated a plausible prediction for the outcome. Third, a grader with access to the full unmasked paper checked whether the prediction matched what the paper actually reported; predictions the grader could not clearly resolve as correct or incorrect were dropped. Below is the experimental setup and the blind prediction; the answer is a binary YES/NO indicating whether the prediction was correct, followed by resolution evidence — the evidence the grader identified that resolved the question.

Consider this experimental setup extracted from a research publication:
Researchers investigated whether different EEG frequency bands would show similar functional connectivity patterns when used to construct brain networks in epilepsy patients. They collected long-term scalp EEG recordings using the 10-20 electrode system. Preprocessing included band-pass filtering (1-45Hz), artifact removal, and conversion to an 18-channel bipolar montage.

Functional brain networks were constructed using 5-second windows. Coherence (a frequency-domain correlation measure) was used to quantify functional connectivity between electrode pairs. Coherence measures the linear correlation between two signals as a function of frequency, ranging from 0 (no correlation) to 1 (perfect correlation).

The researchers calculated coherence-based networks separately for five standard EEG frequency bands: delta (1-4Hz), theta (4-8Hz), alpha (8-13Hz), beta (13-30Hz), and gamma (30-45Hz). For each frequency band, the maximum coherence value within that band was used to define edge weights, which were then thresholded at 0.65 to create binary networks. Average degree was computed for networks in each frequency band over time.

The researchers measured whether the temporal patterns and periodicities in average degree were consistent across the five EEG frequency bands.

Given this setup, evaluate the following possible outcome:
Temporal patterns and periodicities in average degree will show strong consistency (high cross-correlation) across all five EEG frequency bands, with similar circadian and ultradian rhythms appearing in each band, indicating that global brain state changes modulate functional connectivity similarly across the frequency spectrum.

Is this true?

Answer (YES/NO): NO